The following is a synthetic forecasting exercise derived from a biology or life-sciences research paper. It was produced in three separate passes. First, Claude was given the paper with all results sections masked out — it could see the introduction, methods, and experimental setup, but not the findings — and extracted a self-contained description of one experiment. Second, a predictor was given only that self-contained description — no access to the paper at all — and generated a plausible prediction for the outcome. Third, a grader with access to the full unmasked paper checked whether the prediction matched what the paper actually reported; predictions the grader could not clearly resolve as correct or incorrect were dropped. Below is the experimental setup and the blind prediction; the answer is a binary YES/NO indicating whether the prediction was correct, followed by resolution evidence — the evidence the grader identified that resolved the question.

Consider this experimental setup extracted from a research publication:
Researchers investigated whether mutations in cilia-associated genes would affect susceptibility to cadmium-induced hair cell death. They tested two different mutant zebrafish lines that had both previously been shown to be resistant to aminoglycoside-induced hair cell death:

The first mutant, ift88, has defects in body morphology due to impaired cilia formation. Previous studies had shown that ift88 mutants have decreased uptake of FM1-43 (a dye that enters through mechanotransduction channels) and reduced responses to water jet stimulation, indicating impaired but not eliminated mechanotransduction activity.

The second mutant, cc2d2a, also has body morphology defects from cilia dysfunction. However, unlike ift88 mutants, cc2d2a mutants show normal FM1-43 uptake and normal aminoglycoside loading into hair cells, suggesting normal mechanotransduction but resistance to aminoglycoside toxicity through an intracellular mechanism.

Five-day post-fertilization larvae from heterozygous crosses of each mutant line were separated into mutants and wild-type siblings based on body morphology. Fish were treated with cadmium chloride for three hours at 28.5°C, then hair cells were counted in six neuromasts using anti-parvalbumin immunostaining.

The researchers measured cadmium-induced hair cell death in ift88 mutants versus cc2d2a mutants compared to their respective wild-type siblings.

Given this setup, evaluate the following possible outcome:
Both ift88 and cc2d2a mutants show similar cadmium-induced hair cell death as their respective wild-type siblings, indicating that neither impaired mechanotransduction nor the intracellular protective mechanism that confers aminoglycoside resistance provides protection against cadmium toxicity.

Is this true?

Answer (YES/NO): NO